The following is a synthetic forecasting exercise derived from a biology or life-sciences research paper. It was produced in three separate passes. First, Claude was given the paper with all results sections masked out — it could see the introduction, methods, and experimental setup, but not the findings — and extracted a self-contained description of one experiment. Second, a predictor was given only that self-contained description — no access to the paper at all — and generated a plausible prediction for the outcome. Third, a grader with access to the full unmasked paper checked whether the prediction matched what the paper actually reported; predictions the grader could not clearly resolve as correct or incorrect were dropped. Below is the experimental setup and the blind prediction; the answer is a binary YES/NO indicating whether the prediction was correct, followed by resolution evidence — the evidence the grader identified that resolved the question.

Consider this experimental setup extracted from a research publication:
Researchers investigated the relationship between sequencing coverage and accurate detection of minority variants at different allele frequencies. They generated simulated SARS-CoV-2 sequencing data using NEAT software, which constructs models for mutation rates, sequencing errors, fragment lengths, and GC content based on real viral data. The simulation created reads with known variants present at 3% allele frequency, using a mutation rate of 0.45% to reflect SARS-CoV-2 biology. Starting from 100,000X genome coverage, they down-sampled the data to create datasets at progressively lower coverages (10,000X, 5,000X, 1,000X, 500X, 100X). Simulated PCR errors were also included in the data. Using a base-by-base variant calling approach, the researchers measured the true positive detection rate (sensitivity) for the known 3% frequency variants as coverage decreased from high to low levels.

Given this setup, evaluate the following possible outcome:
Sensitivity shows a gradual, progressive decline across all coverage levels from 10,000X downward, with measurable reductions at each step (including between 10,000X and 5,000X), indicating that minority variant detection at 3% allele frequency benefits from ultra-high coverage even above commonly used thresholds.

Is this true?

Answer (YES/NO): NO